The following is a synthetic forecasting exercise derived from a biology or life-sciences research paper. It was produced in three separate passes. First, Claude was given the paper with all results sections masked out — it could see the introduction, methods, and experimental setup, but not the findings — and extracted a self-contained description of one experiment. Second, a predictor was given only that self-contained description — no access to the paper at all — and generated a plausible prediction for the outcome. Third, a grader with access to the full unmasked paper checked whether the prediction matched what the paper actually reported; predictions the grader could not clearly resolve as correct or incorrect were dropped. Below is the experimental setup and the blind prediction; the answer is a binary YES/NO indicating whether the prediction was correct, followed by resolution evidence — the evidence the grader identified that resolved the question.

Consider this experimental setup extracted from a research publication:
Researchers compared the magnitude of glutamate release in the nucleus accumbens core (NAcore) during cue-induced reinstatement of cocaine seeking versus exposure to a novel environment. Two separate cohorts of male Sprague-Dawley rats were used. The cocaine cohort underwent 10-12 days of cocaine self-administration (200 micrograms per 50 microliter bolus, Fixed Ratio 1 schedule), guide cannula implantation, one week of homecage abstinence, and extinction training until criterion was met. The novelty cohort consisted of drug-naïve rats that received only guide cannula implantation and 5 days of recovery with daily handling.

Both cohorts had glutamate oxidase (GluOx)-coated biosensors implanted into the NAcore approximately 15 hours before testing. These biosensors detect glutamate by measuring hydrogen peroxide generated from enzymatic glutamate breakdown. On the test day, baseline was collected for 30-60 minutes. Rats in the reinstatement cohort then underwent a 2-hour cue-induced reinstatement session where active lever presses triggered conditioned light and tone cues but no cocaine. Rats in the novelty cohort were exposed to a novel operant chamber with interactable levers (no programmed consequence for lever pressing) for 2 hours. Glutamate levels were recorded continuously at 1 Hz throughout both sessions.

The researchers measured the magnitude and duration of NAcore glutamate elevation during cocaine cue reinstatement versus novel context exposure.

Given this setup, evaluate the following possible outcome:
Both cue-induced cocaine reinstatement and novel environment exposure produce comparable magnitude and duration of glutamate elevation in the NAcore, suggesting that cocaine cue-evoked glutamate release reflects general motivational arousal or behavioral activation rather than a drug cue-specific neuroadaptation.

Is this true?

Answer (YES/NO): NO